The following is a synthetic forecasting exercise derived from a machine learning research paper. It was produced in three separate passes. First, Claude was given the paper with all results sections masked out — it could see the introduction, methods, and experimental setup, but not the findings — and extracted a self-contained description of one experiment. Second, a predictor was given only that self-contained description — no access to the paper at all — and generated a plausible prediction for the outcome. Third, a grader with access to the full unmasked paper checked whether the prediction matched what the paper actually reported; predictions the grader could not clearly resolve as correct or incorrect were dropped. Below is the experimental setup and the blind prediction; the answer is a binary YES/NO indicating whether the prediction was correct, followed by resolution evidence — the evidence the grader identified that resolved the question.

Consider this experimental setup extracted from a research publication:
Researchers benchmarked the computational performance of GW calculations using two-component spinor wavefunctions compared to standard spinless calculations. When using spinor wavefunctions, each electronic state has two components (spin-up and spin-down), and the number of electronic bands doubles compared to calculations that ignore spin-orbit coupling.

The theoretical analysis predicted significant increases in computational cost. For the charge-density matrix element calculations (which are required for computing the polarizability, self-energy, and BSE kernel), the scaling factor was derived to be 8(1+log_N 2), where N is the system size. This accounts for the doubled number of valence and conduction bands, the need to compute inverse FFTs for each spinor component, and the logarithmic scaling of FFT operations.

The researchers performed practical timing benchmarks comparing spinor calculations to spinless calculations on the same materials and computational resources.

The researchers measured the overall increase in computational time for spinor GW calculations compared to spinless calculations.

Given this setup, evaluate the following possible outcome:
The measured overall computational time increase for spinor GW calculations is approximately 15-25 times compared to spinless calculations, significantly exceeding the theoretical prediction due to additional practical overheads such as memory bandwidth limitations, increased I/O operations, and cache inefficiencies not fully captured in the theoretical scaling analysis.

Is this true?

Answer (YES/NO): NO